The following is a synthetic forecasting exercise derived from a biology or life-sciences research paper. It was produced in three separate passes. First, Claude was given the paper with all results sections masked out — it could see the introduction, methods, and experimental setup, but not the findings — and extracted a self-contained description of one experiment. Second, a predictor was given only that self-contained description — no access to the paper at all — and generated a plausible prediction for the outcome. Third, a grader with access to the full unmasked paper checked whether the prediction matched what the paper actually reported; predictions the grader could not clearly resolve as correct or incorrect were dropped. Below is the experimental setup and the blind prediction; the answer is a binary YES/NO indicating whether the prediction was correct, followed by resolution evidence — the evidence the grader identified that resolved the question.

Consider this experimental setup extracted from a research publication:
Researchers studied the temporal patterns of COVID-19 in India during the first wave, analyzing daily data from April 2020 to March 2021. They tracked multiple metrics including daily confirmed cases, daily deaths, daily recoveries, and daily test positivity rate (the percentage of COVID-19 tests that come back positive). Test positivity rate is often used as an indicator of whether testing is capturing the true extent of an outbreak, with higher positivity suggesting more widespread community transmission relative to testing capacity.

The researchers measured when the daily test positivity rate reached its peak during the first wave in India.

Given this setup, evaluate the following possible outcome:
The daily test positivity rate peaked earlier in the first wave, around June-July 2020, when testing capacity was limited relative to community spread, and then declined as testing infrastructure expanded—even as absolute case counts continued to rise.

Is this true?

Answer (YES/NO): YES